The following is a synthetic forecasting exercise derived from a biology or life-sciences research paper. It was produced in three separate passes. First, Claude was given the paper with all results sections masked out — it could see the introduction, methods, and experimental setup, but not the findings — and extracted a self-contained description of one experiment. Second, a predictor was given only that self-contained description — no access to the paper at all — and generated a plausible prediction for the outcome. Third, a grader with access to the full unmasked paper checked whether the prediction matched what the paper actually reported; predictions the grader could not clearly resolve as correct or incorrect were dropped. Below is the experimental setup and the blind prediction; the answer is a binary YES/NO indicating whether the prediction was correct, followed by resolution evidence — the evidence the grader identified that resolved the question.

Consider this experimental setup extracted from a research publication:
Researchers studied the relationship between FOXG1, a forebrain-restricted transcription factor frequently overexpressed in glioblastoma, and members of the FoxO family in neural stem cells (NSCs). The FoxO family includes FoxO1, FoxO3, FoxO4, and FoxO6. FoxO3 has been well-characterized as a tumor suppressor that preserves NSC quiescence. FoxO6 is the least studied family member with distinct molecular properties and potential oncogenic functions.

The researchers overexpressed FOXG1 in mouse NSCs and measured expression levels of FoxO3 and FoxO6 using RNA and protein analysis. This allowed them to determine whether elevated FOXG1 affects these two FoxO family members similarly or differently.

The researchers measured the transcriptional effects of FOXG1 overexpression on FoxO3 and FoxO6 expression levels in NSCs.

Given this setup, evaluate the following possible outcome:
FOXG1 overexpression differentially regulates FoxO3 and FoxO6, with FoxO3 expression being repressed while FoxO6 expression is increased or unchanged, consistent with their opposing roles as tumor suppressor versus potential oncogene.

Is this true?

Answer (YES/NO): YES